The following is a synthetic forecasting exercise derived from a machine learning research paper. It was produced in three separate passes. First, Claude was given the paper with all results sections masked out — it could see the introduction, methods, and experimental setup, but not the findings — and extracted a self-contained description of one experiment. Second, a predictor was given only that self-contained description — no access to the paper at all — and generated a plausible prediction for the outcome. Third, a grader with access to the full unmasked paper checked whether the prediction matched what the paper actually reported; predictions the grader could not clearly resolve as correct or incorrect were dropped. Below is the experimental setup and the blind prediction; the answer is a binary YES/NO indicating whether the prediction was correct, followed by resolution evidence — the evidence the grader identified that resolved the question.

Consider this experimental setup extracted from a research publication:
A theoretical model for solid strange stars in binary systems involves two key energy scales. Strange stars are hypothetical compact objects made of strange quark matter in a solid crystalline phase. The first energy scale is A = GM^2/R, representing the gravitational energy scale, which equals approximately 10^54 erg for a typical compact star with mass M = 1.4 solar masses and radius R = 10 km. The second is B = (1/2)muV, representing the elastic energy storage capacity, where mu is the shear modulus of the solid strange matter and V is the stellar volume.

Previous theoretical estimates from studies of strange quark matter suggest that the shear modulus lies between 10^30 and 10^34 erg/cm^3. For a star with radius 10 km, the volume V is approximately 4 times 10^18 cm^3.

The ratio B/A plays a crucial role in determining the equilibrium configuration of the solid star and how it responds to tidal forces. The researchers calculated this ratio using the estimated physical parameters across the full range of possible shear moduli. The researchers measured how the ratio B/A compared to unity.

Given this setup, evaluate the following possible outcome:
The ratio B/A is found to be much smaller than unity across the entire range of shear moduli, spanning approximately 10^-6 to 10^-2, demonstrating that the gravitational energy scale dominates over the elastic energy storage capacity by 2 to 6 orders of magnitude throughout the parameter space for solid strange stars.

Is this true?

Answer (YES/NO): YES